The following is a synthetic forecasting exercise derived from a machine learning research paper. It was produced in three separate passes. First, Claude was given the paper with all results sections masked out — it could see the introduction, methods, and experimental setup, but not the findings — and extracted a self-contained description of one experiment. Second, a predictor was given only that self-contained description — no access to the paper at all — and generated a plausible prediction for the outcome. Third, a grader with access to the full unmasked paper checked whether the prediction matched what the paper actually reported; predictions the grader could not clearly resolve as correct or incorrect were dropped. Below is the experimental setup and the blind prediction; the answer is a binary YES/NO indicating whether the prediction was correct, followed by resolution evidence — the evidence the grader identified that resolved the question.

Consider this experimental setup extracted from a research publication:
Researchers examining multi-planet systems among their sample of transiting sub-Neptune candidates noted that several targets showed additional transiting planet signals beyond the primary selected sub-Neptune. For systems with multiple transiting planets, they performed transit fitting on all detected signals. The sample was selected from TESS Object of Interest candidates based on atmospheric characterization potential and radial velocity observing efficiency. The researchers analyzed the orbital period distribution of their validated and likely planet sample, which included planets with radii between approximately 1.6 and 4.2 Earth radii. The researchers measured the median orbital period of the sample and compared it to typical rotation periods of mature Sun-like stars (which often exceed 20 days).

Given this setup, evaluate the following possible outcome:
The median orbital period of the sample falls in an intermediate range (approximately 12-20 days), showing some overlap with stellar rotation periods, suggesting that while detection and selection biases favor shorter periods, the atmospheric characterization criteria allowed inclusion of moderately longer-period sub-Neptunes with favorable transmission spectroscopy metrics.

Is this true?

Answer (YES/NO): NO